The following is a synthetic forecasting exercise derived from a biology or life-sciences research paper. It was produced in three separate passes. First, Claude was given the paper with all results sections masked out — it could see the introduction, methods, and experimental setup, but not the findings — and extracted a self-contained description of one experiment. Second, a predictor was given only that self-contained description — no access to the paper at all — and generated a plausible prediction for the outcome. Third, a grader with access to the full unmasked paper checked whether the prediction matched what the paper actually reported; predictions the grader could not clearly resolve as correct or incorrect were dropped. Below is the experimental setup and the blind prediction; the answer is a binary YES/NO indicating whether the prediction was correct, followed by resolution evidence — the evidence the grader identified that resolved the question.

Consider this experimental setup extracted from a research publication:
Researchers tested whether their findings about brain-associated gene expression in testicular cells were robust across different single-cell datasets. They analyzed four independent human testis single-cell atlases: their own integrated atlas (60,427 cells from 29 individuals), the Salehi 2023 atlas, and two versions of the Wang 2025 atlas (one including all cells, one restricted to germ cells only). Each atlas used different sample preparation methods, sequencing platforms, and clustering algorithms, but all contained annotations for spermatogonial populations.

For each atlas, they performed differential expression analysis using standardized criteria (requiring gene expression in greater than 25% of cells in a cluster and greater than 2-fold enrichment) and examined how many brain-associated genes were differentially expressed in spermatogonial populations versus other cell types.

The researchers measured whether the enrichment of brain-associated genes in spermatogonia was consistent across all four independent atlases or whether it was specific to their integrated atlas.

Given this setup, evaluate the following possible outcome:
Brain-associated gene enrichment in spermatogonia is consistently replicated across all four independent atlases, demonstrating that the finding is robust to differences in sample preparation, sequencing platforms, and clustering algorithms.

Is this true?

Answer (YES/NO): YES